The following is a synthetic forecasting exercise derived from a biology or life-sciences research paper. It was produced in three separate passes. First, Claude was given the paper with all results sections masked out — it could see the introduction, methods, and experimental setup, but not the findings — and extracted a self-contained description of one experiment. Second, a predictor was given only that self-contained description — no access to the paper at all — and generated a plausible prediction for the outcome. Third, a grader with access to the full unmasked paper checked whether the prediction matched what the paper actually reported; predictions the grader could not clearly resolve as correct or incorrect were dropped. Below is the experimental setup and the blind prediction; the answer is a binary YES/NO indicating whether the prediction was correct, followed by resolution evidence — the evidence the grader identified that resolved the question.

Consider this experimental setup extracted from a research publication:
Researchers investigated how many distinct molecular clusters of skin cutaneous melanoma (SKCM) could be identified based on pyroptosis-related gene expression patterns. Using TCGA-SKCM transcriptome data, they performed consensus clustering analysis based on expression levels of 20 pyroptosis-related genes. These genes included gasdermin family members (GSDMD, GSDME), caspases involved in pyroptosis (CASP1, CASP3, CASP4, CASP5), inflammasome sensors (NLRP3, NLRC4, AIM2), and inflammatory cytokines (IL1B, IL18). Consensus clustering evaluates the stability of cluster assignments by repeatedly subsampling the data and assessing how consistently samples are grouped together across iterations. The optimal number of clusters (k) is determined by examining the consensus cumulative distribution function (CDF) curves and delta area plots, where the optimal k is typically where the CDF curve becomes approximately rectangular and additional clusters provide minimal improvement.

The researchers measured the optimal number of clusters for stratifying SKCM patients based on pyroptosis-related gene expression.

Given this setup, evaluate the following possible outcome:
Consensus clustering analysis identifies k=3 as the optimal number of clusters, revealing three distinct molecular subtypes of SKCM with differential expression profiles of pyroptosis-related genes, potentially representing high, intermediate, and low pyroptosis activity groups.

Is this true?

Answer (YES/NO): NO